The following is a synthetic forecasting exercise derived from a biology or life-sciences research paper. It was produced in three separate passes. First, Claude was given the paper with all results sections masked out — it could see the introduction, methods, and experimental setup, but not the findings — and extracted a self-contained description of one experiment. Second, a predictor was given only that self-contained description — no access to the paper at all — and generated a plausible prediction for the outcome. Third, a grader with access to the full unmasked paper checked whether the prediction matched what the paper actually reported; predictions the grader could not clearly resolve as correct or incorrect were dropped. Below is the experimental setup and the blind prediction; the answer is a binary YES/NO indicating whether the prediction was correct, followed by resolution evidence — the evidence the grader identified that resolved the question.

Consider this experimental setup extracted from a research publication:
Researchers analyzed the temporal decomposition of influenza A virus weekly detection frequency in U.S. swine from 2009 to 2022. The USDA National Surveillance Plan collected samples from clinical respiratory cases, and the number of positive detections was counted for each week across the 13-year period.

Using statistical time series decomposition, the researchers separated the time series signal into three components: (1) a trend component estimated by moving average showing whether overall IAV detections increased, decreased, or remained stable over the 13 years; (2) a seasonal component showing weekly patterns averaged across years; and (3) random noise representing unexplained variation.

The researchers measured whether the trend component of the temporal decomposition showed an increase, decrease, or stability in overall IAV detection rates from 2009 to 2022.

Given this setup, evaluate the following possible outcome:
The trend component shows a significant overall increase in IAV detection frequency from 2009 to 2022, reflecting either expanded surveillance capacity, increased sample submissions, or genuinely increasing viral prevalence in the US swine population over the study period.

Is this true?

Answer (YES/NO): YES